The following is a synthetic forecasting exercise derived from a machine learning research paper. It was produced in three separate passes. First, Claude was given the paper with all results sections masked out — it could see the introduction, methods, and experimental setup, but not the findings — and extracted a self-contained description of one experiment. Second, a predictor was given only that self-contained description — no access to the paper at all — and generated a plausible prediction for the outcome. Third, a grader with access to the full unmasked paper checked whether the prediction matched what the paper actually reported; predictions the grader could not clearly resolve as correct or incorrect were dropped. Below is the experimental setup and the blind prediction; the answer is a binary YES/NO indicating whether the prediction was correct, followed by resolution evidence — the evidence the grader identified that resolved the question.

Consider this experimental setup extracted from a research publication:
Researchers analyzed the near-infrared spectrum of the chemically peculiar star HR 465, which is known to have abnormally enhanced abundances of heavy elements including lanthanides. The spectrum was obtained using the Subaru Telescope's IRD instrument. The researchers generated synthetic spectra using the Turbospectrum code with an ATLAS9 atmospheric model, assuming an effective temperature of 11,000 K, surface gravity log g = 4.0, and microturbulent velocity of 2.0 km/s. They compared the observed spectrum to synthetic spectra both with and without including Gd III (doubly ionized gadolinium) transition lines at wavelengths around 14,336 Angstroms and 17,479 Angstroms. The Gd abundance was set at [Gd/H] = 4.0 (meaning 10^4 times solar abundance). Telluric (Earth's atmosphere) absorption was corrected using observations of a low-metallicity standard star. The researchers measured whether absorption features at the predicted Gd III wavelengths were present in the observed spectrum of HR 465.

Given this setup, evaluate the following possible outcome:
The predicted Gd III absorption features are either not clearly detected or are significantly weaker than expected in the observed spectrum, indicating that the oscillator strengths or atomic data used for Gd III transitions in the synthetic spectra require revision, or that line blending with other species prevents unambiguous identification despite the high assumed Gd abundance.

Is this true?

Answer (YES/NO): NO